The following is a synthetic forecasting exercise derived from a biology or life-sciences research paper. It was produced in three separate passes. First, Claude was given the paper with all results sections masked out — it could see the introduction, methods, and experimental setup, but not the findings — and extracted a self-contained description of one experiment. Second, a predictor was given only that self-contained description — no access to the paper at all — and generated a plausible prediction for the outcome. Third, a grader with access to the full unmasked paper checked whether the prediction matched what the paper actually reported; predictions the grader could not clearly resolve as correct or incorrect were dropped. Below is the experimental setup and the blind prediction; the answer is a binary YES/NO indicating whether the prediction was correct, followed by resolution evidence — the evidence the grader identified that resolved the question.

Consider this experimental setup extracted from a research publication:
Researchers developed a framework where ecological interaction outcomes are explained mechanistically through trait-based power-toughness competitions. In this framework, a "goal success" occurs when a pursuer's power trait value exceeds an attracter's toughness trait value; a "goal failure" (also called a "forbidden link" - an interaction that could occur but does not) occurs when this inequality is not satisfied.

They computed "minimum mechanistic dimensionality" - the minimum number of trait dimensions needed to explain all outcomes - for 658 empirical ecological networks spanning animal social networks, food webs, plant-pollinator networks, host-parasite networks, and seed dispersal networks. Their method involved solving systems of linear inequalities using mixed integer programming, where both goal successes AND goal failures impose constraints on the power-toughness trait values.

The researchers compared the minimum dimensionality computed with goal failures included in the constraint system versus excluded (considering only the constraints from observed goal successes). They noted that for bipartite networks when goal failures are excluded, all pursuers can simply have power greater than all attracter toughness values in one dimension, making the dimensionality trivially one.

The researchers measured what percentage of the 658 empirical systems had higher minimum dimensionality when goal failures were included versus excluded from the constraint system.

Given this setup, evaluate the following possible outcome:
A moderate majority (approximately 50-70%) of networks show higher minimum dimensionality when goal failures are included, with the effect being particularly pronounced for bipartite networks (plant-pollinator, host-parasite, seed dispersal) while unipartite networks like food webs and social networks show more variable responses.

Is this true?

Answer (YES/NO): NO